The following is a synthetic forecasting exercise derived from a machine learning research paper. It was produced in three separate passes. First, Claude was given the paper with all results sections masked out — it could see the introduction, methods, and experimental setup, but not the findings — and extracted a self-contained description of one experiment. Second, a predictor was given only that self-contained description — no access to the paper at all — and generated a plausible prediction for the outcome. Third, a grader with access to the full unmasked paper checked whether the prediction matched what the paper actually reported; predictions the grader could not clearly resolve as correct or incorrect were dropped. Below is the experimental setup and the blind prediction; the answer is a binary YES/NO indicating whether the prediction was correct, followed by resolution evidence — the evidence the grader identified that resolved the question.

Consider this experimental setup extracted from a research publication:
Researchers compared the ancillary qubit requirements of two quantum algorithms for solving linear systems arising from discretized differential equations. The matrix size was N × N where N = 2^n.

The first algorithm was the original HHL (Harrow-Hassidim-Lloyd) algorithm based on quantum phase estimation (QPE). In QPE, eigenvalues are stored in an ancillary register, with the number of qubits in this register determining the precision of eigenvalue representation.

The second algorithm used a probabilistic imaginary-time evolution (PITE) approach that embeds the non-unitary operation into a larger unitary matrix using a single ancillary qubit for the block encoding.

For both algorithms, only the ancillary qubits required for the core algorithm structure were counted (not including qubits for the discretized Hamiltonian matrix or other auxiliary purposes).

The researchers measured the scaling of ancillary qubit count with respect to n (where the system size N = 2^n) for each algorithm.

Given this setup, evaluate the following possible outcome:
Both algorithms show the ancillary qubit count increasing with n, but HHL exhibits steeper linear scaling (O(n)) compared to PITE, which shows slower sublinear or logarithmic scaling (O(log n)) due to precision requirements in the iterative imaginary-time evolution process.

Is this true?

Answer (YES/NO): NO